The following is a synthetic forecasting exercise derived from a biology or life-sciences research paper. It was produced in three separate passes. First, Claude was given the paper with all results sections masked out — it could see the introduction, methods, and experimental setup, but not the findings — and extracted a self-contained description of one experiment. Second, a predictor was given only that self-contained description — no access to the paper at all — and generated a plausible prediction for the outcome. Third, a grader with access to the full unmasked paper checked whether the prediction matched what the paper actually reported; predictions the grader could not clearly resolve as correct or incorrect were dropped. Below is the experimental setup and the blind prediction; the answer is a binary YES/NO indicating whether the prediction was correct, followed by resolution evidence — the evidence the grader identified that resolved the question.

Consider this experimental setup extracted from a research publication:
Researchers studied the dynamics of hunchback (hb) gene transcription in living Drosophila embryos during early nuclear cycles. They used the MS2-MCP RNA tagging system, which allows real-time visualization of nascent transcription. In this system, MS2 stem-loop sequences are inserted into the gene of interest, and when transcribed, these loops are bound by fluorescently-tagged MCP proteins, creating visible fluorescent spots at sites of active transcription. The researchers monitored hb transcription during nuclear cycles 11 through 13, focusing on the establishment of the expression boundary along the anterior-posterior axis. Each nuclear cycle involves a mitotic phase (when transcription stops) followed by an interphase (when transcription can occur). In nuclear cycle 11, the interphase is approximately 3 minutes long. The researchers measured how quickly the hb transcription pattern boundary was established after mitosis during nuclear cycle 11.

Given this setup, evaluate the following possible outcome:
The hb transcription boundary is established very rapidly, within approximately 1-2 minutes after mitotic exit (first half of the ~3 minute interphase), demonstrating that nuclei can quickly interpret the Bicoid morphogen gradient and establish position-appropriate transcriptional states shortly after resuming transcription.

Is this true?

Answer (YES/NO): NO